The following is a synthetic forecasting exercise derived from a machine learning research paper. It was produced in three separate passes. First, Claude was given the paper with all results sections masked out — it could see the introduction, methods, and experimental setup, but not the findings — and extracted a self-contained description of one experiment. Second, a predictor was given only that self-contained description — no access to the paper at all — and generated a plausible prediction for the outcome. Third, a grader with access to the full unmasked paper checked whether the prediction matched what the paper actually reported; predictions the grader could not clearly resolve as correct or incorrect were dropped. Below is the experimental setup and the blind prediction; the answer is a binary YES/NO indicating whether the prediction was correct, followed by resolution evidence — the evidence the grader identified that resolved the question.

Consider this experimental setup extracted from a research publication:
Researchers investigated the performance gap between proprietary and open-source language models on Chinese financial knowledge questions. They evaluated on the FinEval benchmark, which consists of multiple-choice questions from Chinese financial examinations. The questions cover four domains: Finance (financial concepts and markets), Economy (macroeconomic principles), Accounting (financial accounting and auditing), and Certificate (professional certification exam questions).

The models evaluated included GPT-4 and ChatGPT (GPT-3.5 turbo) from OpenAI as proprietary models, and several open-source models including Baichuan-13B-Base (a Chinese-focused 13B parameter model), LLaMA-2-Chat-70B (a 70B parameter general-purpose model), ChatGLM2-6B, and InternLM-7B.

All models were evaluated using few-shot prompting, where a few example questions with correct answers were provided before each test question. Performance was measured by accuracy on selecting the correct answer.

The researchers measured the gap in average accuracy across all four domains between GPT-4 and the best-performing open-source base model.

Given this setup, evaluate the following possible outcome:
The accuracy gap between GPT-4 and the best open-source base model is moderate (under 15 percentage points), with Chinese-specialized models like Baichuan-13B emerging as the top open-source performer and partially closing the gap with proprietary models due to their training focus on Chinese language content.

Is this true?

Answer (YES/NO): NO